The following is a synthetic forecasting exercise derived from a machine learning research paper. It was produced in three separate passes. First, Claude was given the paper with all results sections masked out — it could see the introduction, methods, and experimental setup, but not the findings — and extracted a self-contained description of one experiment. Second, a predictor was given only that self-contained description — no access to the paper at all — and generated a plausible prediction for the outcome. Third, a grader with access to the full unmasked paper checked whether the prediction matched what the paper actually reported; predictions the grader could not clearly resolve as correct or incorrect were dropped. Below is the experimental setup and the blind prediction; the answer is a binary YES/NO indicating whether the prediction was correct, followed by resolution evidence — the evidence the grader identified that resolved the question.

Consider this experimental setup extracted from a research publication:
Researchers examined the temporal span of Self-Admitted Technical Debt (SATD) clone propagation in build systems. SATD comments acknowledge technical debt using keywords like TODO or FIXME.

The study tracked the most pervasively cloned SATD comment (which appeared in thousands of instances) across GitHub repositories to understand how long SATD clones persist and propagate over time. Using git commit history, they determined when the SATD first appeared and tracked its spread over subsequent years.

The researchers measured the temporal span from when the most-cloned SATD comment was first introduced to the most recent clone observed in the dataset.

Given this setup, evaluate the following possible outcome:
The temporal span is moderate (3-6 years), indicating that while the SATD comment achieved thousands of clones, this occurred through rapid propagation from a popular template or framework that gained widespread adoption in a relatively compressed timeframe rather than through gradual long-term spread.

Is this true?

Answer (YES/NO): NO